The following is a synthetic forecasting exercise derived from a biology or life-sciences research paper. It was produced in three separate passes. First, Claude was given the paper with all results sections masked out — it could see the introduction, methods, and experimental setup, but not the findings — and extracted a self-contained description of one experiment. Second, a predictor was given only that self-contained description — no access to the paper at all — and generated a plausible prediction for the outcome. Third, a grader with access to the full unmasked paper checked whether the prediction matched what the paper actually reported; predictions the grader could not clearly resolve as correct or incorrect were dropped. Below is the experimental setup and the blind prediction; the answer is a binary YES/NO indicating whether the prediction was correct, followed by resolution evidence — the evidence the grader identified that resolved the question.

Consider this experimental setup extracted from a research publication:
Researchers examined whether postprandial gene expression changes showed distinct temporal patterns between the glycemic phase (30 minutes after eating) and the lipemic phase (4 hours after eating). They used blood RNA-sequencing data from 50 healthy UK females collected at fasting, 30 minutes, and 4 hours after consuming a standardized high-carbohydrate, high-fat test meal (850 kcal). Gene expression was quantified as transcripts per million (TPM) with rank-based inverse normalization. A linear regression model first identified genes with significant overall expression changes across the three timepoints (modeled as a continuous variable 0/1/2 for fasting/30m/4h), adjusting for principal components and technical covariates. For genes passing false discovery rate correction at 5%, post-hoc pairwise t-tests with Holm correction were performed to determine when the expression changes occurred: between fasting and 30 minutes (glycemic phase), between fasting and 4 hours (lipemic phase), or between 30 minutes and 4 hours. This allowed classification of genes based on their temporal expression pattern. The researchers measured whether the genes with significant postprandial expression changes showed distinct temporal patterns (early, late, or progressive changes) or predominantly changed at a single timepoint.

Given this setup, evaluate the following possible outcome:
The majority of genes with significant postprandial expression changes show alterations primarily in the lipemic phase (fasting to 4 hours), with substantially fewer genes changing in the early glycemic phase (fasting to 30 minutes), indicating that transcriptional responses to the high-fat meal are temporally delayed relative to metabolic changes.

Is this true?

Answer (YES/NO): YES